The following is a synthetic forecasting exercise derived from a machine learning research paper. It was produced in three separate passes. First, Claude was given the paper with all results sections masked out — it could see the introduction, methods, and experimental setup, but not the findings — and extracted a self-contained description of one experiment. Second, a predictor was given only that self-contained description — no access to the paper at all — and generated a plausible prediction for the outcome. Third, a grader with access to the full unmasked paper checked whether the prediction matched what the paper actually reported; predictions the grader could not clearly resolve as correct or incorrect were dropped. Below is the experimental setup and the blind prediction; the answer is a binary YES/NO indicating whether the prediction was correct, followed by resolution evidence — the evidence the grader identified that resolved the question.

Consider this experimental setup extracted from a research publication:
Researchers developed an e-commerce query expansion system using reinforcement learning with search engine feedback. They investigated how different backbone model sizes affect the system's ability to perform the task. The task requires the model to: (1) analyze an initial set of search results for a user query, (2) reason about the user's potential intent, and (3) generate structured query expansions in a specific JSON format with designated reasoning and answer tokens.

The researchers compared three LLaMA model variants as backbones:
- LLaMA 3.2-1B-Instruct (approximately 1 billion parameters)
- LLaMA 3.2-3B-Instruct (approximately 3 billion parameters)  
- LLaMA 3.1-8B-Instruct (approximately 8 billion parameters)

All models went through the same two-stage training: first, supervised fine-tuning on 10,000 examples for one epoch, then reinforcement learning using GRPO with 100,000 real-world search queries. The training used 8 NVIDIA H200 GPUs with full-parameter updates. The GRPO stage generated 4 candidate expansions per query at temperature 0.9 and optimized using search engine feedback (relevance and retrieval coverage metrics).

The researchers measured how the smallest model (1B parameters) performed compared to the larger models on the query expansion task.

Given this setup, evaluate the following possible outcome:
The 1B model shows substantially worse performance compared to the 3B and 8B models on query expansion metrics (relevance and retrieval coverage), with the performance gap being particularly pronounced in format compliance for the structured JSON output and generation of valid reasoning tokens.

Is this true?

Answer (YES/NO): YES